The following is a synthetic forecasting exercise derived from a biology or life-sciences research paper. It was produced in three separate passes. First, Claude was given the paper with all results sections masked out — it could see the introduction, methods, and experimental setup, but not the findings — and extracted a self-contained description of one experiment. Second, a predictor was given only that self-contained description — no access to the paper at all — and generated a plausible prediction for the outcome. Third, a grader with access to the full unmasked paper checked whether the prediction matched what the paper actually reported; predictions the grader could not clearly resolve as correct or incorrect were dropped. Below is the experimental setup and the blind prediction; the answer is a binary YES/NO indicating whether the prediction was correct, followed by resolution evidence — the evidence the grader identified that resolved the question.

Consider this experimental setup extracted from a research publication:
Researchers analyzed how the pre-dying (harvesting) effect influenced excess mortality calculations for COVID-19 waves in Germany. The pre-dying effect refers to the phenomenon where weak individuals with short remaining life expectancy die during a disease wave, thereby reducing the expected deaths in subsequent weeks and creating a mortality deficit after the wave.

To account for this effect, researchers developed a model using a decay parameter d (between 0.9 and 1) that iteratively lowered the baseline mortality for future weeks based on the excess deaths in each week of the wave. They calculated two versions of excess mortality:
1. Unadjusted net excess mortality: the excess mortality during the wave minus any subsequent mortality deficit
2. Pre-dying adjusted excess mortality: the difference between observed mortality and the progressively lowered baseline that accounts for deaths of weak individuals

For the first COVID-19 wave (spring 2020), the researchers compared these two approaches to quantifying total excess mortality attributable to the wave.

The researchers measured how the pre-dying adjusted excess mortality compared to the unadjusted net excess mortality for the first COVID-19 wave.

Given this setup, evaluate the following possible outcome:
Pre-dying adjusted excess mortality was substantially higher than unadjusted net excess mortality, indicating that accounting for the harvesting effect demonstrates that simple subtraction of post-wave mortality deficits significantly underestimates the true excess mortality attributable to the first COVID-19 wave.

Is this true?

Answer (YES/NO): YES